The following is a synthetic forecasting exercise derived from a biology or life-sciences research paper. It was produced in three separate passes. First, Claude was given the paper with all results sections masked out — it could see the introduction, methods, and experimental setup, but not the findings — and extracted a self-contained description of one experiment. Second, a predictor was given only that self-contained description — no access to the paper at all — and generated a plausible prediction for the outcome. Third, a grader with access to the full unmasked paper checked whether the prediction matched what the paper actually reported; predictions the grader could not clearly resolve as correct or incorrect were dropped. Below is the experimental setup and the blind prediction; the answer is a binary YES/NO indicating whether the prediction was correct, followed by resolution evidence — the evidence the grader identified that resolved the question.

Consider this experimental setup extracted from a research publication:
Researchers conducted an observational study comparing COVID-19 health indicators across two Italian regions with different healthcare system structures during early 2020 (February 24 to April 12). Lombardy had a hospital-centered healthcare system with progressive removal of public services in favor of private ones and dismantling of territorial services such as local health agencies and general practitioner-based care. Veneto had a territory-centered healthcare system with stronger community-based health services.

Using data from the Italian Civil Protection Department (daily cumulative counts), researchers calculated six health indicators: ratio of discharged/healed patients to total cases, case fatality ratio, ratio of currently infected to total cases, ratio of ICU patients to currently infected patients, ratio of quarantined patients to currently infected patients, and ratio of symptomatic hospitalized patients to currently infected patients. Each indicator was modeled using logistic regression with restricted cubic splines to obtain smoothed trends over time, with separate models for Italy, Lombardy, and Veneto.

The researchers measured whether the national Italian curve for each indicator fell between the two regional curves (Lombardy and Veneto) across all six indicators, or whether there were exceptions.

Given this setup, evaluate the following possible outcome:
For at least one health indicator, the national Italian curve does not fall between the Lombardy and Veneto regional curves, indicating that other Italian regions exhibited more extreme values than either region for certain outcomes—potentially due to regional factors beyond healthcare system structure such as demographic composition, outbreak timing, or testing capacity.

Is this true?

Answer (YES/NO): YES